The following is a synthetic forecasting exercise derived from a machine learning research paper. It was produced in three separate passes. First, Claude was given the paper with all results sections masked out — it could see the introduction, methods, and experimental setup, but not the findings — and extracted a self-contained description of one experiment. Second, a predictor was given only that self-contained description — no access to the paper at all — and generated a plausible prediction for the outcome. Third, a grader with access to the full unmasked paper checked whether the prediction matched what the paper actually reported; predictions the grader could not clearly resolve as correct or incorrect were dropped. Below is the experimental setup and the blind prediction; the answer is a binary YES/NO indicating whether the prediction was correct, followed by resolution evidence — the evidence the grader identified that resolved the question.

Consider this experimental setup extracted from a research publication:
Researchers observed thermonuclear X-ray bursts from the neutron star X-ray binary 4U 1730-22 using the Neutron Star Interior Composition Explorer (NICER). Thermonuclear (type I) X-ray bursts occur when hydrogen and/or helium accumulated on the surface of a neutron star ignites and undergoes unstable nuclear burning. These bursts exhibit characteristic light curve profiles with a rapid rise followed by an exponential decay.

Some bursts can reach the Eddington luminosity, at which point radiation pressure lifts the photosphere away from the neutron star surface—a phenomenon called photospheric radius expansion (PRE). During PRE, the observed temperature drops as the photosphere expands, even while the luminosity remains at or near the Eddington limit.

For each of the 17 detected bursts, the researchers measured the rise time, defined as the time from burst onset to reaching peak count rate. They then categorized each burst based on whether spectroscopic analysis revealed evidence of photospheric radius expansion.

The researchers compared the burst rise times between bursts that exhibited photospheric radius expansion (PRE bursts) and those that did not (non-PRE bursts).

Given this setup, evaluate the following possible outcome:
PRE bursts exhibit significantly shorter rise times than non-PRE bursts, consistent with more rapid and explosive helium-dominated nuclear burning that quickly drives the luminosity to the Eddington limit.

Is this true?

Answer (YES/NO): YES